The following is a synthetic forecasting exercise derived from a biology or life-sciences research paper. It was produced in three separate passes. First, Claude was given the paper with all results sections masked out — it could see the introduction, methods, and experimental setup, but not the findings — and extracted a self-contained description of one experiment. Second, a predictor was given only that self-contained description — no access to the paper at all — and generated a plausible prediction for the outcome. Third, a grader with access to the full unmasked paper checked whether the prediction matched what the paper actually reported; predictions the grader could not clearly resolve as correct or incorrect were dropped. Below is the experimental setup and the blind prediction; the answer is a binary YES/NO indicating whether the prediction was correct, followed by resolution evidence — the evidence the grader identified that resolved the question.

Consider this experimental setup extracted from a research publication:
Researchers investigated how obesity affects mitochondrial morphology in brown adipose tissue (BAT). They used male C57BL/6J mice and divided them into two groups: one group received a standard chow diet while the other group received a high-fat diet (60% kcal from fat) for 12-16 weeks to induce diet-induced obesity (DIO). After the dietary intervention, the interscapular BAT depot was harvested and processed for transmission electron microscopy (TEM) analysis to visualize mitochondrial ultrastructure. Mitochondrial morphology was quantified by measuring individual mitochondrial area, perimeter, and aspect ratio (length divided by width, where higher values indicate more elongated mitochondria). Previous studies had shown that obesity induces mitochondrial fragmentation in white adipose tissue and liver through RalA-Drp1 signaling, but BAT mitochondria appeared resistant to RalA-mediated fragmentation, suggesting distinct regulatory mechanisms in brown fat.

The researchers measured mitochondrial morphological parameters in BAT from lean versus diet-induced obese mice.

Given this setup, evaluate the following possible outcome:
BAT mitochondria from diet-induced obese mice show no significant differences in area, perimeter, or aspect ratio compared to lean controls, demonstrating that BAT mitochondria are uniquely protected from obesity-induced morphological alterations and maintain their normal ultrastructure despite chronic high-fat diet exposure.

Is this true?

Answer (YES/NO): NO